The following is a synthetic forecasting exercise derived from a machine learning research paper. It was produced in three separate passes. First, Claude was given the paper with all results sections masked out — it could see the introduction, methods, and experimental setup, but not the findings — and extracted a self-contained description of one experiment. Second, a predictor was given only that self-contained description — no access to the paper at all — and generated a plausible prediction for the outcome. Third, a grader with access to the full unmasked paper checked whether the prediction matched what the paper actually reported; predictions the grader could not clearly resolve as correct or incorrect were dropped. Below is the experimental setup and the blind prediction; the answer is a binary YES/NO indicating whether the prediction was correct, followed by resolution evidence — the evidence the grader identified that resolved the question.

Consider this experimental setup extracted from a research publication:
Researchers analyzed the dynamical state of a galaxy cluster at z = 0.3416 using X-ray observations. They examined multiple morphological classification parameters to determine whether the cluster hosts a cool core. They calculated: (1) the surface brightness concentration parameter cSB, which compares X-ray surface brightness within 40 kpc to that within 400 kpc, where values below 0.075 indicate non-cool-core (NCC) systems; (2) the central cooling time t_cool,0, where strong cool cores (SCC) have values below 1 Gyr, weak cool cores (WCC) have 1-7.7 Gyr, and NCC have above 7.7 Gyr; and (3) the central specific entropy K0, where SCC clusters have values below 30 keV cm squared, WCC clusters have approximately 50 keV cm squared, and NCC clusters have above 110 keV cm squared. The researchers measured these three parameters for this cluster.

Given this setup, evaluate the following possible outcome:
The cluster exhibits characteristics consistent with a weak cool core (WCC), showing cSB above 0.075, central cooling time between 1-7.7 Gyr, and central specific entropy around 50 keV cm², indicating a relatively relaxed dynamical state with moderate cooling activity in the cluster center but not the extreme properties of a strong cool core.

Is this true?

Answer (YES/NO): NO